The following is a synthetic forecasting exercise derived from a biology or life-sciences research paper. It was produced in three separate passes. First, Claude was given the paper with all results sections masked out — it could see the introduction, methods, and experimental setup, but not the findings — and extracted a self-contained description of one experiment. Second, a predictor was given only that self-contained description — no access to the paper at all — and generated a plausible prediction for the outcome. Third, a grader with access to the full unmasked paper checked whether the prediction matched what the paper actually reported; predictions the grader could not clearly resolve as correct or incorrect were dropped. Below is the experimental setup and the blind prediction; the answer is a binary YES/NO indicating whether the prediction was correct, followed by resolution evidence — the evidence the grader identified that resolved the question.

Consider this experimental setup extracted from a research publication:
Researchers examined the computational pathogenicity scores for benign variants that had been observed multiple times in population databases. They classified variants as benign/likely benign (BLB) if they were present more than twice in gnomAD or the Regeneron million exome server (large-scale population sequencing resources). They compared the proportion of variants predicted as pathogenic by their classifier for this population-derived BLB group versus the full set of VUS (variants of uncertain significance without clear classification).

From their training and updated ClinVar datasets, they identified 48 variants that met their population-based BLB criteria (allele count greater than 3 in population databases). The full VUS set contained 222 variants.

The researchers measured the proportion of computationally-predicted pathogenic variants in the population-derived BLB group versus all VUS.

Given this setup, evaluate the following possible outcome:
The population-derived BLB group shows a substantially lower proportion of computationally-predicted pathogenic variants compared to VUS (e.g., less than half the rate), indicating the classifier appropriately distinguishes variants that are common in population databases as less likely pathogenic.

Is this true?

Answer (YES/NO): YES